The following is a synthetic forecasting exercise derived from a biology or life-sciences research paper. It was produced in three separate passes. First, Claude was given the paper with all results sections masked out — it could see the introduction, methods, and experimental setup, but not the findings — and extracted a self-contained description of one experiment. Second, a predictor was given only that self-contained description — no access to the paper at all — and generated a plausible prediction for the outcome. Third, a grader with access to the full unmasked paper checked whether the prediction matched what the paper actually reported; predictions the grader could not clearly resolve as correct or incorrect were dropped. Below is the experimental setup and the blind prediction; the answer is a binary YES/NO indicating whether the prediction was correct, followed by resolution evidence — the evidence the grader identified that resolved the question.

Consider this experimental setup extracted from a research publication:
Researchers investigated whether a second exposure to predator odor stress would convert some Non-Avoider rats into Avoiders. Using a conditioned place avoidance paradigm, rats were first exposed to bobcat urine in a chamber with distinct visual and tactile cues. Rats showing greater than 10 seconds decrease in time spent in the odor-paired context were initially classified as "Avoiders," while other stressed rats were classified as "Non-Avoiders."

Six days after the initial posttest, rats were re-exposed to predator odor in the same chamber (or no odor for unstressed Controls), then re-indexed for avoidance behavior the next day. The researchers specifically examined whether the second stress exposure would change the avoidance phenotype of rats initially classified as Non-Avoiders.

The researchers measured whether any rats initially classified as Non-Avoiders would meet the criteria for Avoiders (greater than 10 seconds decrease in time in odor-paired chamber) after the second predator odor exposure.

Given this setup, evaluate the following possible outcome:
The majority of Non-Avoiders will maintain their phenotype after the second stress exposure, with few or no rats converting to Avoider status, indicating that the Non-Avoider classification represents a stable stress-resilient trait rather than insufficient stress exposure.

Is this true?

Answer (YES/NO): NO